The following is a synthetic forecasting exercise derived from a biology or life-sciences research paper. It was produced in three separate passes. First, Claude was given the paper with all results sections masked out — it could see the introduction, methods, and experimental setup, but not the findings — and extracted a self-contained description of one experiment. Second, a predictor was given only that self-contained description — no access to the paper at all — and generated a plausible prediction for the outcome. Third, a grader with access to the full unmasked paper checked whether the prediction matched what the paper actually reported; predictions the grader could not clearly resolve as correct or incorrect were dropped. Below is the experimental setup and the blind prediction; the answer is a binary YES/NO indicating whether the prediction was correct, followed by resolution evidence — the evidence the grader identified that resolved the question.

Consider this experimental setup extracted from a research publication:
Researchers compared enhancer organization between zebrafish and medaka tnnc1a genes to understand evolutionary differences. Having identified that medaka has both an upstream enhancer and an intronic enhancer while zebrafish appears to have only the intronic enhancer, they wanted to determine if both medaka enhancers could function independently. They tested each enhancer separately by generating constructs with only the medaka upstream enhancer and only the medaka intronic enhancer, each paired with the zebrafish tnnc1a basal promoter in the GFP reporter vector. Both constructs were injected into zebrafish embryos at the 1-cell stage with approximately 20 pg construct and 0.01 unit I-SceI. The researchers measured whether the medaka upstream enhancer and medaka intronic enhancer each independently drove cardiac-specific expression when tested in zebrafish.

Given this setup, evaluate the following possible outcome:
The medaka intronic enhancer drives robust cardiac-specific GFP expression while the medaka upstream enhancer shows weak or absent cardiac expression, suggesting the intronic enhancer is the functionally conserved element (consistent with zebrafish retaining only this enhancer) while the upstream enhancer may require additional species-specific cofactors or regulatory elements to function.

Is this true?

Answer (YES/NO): NO